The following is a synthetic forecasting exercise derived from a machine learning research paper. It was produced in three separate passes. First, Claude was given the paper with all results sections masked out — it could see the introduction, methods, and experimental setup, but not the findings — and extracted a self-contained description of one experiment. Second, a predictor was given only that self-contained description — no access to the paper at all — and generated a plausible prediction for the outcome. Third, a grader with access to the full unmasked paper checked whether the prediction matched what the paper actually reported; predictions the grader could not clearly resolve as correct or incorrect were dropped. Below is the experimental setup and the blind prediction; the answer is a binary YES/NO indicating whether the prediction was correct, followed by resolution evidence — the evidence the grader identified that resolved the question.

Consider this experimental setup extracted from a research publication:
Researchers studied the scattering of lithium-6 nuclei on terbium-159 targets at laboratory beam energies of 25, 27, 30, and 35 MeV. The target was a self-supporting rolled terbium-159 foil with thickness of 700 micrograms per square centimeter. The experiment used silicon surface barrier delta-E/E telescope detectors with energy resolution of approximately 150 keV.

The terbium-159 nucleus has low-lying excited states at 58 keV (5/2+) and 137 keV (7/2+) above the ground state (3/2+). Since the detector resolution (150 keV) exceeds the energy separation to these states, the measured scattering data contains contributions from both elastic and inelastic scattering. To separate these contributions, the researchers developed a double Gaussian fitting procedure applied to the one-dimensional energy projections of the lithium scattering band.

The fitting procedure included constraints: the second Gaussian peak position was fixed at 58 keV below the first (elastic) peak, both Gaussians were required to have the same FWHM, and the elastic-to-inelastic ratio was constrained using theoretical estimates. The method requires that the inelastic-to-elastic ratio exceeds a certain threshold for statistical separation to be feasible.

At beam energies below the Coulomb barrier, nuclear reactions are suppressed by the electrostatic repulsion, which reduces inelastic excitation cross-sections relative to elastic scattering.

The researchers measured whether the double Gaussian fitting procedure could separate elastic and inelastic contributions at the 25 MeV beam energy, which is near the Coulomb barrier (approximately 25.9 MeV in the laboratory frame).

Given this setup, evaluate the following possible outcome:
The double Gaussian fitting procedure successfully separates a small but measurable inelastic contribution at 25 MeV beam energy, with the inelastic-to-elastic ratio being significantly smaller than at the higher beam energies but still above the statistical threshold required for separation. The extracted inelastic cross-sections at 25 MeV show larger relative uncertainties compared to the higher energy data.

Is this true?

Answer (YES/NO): NO